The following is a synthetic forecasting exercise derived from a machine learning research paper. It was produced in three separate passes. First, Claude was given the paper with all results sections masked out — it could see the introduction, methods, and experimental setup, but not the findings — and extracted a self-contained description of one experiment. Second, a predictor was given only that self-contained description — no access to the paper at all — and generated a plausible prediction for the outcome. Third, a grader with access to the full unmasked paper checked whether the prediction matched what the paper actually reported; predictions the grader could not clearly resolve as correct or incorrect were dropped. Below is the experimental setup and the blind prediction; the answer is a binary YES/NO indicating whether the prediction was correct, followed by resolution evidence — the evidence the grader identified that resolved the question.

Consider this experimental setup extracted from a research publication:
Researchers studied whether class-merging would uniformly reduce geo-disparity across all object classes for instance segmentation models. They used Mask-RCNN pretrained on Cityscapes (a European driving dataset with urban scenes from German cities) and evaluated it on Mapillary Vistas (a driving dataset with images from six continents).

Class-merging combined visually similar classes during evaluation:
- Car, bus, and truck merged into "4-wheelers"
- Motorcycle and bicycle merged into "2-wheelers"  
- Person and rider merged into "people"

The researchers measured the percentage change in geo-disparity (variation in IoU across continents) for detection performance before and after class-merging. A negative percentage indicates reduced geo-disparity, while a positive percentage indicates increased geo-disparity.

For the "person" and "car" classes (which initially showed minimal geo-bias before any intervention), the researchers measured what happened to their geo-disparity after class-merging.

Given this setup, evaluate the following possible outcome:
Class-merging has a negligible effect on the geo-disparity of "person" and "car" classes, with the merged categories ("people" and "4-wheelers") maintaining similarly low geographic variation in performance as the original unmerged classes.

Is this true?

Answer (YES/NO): YES